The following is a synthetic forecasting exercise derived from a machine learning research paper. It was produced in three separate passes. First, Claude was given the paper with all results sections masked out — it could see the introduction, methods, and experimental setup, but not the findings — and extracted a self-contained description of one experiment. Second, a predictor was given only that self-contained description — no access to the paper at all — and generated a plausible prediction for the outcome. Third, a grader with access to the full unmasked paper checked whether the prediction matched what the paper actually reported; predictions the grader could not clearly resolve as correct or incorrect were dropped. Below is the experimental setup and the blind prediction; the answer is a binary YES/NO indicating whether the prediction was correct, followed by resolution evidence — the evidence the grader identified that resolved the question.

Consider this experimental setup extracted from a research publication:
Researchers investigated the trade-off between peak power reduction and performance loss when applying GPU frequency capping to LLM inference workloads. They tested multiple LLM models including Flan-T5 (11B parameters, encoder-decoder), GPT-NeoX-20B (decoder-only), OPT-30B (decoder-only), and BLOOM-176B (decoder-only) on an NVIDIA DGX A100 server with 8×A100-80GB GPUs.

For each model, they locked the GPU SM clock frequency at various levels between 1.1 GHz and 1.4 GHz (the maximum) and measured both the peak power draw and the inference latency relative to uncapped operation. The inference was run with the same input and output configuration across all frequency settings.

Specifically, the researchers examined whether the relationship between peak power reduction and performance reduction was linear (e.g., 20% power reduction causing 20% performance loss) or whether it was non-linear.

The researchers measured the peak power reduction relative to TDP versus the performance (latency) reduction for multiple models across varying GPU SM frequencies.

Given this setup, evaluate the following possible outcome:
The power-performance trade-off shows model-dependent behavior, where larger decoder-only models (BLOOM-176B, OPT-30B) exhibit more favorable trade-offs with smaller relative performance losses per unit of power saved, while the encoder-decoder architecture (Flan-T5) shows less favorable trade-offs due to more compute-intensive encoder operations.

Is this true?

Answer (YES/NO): NO